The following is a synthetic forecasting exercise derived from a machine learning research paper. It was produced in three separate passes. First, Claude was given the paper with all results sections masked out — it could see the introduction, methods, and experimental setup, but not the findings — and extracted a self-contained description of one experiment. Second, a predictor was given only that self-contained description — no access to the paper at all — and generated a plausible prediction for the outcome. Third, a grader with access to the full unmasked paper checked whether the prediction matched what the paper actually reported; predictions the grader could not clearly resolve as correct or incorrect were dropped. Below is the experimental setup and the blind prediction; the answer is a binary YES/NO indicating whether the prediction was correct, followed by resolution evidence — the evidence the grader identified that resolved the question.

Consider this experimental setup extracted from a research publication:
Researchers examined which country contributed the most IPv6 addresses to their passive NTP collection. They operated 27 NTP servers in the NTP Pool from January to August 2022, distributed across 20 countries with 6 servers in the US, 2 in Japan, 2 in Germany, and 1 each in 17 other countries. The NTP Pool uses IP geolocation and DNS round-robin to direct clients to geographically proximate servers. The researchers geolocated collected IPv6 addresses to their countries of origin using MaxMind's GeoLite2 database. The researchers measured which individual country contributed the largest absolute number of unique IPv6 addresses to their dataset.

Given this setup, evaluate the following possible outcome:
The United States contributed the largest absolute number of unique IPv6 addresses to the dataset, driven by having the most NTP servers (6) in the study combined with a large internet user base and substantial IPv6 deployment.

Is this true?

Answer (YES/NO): NO